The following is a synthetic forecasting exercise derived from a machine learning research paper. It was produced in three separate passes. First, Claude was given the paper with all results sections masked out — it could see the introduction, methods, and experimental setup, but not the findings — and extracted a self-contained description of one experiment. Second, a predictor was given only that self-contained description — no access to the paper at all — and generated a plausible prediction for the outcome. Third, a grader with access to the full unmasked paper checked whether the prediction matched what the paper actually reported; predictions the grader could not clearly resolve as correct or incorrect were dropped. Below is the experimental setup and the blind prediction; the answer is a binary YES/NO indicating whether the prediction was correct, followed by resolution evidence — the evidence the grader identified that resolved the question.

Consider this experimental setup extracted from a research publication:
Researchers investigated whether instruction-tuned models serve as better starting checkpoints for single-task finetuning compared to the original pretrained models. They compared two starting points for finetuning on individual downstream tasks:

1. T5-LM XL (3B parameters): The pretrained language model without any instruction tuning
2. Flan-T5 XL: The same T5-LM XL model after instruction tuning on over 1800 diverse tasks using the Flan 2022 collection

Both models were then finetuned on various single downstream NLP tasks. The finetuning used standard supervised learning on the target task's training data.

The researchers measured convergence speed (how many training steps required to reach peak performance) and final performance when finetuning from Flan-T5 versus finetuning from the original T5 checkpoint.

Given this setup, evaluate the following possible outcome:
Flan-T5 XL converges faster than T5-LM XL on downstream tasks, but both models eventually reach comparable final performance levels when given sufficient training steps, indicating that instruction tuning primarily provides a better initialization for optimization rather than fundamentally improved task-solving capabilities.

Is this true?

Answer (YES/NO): NO